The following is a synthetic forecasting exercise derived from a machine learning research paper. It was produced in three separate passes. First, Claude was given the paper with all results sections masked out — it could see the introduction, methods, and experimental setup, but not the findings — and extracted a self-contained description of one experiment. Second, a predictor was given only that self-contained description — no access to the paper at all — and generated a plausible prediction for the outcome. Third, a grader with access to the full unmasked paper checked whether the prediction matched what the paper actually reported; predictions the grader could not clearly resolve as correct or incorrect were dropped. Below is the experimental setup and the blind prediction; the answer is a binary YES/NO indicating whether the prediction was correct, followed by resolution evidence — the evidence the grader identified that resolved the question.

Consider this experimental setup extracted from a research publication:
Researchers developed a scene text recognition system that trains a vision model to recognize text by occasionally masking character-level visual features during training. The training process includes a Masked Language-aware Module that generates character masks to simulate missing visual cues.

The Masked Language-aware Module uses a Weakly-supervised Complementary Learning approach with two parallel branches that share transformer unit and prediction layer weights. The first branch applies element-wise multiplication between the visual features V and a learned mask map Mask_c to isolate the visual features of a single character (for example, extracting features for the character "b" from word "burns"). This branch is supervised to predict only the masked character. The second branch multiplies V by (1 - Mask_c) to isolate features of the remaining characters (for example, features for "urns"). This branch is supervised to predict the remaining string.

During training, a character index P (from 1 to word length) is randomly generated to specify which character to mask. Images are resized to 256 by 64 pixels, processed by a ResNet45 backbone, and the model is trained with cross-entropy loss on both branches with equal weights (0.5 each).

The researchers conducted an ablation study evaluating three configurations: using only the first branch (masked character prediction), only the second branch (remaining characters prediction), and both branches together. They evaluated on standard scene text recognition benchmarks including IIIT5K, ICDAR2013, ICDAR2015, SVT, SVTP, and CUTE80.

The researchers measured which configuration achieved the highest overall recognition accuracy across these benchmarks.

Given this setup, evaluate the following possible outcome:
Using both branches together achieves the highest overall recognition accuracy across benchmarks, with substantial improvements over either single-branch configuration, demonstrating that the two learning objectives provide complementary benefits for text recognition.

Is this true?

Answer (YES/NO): NO